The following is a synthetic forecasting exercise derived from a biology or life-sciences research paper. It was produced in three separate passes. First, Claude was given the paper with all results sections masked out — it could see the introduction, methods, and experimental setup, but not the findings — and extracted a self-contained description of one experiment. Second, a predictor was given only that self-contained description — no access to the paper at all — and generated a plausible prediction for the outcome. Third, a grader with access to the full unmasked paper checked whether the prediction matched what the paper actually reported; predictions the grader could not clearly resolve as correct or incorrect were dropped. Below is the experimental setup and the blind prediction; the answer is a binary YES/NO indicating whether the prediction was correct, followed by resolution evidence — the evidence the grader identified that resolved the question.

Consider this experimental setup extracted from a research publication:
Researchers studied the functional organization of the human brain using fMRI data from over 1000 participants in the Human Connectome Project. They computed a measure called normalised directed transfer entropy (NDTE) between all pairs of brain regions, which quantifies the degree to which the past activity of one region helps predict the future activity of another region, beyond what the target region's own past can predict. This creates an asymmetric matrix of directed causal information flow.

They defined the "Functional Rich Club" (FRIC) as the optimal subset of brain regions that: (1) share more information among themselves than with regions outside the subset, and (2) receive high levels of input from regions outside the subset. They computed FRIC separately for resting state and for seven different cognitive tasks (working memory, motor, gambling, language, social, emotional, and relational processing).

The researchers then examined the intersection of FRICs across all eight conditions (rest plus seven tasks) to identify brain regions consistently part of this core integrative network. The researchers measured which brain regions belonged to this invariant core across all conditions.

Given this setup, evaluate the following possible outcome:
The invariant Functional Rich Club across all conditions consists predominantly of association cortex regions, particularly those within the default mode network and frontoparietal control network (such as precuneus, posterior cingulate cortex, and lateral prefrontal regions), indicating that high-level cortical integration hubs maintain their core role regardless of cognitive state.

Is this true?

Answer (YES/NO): NO